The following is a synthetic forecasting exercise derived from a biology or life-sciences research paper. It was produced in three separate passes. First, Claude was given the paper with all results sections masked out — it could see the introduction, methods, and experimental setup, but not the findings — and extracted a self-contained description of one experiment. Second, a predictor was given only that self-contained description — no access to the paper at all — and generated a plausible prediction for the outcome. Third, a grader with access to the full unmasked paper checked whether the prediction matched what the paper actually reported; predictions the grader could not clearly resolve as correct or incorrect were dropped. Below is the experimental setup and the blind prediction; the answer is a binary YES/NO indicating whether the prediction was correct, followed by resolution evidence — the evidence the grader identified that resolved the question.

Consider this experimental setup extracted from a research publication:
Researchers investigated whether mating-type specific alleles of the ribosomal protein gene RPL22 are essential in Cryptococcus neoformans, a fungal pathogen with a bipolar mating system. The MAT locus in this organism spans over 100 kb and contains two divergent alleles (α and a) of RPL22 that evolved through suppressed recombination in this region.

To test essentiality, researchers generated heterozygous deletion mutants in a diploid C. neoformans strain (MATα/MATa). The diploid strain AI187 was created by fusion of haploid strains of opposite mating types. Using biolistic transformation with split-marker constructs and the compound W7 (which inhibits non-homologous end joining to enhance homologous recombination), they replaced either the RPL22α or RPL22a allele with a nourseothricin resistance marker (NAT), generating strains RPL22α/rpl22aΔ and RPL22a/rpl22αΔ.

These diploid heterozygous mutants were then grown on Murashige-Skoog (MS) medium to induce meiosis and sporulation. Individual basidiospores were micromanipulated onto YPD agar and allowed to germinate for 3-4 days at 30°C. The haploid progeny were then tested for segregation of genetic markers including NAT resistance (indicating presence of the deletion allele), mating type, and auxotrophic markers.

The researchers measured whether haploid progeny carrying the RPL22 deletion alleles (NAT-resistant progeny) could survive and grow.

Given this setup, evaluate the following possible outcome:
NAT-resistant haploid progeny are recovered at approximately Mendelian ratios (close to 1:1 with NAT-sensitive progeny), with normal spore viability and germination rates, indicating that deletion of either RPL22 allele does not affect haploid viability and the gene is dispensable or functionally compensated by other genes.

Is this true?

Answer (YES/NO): NO